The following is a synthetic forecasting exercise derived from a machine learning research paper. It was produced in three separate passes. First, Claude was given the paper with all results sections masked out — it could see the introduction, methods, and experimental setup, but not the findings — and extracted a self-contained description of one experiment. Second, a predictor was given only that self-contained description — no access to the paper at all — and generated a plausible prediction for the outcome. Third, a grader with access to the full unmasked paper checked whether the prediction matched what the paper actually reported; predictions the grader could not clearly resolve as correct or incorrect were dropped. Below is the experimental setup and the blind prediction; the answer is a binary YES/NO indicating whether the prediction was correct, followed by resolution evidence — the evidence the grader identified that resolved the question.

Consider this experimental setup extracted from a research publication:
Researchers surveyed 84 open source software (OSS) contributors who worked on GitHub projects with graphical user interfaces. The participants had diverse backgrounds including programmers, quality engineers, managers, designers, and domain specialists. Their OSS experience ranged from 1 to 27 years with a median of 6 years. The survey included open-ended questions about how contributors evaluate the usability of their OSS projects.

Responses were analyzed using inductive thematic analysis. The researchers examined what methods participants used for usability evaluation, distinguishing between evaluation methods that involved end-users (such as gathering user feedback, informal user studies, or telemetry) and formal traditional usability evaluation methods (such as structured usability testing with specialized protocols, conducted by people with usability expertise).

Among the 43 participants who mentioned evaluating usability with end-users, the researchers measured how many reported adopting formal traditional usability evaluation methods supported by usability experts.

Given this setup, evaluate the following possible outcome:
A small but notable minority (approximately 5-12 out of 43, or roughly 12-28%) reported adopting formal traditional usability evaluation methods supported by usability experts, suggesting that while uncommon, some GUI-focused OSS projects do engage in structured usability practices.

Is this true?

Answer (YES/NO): NO